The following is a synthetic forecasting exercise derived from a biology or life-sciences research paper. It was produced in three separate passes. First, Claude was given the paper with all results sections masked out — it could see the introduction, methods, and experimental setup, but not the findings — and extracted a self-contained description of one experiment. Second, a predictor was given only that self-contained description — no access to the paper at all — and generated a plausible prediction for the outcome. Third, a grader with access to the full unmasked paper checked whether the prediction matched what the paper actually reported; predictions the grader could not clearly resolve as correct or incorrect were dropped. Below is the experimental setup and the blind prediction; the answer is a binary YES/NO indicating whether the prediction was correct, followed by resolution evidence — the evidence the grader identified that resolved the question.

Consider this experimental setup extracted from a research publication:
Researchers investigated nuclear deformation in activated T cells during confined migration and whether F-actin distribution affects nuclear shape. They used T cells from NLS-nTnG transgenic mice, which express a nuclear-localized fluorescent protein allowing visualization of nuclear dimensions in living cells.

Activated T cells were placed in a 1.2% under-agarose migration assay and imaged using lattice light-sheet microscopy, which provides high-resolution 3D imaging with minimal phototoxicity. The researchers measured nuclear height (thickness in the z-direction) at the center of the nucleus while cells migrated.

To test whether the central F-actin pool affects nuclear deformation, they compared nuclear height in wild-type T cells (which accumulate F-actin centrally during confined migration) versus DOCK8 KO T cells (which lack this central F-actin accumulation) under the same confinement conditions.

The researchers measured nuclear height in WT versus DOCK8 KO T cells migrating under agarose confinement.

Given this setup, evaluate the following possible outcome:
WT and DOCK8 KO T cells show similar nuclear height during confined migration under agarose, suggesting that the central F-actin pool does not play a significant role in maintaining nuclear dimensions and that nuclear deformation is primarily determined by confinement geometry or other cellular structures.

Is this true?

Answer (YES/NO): NO